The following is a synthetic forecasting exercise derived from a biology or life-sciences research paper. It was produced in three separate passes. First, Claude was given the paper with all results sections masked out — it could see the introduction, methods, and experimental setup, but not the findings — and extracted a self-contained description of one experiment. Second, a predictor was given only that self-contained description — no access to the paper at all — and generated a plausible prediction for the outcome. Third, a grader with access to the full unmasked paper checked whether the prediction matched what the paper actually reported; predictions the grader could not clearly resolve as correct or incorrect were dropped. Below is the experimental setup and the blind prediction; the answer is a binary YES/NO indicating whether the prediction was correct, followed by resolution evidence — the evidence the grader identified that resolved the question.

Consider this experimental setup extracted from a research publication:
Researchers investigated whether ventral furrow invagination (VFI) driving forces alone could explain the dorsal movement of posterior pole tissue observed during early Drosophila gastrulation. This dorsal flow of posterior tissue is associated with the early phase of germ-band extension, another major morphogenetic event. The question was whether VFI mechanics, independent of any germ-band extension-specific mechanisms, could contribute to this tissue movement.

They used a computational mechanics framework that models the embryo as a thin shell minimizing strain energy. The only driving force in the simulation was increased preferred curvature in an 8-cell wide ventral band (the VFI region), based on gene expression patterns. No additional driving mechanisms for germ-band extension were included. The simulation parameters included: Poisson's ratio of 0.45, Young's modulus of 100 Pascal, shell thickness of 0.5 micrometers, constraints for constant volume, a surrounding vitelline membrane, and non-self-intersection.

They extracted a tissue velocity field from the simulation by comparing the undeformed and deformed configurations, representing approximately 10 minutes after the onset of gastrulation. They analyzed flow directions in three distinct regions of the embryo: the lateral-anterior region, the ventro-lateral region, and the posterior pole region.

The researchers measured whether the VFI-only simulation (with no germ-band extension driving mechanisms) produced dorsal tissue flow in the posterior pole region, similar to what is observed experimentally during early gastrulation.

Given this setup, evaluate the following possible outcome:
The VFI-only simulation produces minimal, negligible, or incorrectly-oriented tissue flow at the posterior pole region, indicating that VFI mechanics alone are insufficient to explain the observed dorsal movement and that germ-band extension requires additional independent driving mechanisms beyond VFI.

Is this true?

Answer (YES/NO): NO